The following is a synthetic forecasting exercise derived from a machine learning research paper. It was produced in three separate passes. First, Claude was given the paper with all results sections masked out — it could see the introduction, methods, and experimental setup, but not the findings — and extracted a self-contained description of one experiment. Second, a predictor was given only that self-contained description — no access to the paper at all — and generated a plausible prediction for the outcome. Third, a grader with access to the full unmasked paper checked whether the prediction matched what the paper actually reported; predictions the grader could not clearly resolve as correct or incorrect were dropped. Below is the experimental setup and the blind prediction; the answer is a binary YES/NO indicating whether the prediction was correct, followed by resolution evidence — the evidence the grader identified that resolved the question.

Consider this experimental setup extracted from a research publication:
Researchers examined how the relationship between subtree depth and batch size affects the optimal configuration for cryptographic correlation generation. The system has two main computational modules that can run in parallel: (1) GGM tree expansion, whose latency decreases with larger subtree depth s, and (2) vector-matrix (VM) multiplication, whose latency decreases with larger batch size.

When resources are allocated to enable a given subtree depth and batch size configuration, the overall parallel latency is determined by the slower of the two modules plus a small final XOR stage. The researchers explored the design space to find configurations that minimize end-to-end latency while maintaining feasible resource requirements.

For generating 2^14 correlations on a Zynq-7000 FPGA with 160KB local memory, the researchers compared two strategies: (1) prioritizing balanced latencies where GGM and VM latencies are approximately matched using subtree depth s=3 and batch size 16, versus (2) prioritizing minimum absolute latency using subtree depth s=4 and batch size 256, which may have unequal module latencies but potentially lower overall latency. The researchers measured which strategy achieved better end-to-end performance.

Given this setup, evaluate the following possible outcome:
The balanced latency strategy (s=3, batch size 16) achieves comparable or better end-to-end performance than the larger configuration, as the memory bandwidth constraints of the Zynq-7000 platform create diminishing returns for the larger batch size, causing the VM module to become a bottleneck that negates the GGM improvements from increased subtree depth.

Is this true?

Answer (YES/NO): NO